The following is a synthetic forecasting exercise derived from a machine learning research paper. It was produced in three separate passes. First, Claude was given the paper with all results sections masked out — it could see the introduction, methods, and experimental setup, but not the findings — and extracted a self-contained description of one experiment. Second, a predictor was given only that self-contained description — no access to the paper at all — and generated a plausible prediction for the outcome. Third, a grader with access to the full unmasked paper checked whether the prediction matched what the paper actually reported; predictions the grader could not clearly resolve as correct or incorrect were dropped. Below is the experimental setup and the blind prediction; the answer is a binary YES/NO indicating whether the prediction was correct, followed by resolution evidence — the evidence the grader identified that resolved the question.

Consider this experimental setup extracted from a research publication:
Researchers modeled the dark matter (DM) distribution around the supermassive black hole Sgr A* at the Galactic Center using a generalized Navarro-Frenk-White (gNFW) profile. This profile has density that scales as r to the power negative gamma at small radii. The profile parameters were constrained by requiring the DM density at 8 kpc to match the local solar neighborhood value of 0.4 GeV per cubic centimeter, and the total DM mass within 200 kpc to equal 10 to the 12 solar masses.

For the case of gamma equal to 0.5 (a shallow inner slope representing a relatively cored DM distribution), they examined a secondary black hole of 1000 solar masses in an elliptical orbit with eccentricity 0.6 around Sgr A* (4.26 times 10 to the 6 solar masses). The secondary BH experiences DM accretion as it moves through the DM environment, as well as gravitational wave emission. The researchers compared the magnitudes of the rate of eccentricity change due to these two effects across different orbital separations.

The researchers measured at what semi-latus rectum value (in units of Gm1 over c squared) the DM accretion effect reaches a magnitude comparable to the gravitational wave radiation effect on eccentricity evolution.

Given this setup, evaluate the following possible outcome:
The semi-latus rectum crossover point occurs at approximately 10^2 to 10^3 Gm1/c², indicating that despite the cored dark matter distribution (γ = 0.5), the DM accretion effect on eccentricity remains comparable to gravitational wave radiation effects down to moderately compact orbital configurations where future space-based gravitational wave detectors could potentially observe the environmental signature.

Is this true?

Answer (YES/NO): NO